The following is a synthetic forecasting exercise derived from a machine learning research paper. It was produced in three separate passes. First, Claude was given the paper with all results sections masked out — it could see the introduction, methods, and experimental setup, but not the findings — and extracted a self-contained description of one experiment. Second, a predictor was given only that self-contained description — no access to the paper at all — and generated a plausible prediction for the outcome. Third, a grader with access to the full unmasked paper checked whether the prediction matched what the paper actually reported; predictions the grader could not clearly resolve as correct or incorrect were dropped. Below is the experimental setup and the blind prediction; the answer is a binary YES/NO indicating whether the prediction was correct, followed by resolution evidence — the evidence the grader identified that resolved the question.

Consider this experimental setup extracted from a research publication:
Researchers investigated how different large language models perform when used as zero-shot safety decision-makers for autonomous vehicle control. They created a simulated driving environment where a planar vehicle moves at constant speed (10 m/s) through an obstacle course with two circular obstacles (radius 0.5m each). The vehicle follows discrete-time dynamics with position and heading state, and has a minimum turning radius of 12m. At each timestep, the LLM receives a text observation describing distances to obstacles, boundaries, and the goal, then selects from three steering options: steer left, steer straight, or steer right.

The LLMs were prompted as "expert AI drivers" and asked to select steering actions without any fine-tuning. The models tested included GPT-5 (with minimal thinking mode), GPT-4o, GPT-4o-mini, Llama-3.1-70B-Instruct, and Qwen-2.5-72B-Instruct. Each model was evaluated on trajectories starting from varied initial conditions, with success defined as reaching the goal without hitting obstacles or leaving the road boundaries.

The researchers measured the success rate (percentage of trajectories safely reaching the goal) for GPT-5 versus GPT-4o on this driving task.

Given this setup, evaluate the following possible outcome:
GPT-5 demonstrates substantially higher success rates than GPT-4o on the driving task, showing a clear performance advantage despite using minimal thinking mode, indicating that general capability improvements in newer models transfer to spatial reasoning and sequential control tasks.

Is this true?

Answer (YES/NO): NO